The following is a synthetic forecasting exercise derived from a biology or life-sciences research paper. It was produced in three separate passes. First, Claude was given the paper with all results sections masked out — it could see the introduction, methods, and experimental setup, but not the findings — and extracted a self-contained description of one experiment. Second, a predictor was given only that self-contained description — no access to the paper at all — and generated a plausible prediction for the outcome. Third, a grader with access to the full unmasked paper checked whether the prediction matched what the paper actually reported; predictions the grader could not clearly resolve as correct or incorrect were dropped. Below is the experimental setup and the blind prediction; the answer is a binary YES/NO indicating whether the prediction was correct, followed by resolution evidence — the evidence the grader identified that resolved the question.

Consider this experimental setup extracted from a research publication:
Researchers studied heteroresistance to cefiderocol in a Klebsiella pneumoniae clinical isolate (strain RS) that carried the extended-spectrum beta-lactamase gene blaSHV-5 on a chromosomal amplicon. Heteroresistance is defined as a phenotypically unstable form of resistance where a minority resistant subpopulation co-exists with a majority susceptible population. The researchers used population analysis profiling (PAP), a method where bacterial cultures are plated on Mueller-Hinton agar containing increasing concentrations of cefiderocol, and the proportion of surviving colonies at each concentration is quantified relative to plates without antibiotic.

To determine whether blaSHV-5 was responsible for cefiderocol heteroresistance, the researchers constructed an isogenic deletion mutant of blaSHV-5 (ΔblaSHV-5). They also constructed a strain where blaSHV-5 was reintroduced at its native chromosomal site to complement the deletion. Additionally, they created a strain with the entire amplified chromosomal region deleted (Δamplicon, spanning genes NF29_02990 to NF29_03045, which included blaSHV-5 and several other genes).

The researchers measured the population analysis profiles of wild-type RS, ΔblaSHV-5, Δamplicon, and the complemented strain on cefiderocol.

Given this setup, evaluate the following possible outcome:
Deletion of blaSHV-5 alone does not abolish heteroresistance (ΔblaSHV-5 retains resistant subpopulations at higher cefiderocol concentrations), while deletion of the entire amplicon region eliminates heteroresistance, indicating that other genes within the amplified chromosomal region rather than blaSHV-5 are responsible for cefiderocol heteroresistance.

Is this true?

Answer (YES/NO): NO